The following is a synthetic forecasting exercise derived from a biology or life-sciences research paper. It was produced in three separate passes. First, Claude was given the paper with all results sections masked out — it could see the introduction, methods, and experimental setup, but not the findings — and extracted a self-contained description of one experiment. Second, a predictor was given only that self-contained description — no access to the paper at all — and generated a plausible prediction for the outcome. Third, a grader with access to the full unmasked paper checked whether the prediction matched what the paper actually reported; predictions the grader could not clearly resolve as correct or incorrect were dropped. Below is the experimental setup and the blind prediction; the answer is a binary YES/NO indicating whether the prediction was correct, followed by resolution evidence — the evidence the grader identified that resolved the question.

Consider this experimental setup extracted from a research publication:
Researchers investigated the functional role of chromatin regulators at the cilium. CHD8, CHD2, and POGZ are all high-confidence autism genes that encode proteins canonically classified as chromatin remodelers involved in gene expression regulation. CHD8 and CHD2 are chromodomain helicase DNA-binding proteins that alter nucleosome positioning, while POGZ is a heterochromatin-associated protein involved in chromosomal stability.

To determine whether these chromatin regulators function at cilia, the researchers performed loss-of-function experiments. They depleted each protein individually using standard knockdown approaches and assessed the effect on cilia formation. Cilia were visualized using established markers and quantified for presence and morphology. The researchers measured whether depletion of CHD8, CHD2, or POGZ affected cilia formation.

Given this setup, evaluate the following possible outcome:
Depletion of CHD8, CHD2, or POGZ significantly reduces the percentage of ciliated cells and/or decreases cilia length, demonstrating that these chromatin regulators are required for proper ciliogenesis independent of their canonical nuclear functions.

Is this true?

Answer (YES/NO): NO